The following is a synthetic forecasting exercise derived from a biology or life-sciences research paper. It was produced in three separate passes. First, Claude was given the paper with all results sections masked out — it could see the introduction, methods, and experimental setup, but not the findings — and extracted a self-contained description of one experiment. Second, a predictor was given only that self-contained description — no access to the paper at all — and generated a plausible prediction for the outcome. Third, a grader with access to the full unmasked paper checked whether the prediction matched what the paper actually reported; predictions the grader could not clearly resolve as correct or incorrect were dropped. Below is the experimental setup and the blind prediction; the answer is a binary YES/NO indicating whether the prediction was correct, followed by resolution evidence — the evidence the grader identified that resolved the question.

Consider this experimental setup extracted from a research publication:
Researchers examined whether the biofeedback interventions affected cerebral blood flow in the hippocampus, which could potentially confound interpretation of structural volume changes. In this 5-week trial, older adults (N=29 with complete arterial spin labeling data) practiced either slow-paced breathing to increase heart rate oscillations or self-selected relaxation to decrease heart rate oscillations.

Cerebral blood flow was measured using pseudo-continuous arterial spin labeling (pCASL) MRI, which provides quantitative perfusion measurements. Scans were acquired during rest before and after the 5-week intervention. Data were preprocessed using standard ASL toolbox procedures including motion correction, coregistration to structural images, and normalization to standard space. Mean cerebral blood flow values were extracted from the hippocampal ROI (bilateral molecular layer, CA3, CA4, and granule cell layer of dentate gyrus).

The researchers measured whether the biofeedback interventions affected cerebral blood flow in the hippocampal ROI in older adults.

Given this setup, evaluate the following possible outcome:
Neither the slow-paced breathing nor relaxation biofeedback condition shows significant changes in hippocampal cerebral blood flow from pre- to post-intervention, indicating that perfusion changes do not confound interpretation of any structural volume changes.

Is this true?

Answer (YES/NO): YES